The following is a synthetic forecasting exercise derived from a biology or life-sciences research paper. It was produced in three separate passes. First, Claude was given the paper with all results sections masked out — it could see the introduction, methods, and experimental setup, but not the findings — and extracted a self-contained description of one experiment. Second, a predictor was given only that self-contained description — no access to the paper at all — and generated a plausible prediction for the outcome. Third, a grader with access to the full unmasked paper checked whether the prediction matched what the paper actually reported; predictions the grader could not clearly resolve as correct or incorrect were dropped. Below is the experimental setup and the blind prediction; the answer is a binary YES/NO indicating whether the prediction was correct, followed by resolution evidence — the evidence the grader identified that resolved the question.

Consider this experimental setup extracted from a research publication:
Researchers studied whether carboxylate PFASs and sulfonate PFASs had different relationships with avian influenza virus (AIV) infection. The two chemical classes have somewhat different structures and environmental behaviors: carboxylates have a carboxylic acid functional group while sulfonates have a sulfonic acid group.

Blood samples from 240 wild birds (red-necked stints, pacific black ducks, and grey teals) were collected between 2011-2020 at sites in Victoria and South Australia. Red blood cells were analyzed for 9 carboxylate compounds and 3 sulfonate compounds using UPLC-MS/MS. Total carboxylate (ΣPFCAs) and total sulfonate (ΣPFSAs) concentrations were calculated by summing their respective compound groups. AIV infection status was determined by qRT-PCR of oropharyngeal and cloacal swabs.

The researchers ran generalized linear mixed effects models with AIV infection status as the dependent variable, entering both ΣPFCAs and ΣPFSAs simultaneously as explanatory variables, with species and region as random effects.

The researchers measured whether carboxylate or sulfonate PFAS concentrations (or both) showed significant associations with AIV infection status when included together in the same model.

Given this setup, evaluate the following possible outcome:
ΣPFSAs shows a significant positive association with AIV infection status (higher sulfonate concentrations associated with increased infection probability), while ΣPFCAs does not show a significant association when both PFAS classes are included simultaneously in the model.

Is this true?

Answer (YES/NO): NO